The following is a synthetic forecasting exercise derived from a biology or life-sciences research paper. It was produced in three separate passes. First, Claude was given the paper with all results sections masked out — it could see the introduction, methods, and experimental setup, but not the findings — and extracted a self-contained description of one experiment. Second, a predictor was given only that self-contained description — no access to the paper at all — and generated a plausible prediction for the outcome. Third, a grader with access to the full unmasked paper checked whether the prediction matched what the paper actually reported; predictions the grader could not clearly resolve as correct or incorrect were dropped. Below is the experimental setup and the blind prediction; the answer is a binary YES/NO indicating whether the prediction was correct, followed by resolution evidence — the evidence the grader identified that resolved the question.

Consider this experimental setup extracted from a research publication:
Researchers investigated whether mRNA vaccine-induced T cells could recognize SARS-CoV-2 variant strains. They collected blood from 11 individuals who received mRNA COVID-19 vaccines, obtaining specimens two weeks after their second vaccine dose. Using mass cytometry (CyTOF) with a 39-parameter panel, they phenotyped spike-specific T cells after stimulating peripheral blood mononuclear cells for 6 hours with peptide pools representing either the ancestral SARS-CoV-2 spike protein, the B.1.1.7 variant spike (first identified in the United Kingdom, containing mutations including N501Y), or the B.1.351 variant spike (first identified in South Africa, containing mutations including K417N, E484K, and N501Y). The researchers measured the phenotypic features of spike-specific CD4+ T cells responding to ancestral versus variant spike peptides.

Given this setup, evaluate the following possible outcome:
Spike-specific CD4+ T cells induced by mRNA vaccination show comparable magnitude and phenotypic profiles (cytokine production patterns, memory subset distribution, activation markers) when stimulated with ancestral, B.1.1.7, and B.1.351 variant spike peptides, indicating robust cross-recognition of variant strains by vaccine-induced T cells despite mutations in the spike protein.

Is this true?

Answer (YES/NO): YES